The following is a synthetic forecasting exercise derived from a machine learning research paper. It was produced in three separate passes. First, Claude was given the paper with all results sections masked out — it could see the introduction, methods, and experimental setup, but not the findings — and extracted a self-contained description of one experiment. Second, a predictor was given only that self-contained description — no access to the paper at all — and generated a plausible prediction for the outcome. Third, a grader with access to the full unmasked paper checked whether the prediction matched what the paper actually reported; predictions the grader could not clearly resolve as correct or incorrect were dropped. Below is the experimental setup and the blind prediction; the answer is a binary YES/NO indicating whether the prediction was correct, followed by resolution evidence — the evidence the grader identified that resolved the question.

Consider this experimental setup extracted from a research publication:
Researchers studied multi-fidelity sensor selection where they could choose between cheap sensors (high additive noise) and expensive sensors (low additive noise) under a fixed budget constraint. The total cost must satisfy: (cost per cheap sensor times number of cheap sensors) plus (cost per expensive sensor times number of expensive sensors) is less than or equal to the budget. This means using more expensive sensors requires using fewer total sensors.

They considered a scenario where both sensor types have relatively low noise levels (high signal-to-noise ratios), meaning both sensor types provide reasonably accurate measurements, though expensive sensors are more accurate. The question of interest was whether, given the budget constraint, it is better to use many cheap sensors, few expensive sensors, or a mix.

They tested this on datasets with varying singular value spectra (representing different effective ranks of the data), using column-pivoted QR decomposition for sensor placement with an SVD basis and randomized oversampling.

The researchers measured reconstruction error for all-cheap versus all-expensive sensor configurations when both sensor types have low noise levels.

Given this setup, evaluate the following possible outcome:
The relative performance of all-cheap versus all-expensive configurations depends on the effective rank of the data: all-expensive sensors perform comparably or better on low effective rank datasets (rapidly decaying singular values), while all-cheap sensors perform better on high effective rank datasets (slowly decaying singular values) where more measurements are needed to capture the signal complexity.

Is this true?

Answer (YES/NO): YES